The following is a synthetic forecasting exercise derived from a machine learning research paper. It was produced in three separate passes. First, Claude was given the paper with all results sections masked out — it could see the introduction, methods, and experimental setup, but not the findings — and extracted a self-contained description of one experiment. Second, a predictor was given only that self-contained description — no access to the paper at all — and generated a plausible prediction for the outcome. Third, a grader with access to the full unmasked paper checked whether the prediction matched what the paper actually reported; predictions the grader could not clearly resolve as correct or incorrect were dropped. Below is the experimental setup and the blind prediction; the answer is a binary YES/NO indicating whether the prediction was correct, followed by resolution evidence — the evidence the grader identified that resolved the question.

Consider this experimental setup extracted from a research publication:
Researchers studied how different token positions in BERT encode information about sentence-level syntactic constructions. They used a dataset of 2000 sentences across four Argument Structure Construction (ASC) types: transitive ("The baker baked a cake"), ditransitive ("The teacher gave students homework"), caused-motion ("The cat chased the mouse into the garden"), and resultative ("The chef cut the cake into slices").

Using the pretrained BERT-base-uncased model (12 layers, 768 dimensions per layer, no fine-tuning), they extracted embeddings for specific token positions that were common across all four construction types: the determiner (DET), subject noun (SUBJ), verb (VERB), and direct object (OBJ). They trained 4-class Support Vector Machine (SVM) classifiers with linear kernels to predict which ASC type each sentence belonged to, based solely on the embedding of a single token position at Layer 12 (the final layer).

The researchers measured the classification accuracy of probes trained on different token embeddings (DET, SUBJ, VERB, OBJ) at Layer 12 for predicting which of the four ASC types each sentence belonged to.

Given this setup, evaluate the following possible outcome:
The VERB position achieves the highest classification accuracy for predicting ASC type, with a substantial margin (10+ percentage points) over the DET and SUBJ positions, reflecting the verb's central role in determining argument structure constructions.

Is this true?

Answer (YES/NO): NO